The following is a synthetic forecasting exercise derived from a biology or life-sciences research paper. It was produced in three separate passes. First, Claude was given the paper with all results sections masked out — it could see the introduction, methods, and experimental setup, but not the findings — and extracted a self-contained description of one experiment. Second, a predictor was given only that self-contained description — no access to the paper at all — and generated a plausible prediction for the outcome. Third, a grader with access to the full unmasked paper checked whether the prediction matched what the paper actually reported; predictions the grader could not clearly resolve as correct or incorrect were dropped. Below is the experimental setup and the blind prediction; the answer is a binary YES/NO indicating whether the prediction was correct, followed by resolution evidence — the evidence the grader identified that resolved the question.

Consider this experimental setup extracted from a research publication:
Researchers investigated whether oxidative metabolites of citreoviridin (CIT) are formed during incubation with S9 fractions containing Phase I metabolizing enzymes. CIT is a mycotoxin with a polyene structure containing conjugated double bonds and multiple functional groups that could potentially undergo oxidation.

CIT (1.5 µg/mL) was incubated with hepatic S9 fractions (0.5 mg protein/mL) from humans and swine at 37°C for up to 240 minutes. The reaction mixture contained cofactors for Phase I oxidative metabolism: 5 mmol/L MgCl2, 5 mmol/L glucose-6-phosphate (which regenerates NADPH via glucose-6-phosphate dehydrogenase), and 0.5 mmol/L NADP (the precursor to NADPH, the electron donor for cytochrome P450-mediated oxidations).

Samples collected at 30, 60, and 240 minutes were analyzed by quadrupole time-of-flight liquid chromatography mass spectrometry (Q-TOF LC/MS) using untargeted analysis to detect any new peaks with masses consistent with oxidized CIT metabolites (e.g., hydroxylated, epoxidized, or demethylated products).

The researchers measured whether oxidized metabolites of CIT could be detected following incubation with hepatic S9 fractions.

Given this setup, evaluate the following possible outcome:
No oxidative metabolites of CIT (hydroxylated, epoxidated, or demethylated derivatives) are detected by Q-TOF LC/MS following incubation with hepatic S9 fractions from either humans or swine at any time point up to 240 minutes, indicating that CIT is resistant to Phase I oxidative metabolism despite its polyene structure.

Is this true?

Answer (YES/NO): NO